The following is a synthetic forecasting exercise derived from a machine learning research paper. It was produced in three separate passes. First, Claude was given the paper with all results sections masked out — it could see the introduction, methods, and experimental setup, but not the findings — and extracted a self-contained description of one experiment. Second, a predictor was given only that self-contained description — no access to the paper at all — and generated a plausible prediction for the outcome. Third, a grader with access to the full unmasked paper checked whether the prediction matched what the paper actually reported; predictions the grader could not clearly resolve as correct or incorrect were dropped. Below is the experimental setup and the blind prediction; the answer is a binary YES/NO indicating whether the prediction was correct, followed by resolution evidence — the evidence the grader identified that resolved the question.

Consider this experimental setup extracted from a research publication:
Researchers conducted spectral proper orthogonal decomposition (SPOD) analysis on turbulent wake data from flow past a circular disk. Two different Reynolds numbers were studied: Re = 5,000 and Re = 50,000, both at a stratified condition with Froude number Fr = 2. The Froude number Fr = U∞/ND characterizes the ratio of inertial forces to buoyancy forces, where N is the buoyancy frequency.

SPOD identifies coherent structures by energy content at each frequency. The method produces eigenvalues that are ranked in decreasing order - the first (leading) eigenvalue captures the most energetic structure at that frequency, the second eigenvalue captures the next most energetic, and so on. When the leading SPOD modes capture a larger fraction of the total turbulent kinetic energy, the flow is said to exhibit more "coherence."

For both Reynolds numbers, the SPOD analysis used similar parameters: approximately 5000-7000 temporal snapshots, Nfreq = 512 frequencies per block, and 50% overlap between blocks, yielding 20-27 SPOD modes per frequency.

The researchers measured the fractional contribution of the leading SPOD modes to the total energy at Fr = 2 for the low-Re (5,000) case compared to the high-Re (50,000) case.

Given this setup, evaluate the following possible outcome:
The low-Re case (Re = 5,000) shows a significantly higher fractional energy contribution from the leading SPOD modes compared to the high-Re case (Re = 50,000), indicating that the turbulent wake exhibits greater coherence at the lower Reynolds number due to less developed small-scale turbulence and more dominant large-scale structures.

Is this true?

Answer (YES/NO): YES